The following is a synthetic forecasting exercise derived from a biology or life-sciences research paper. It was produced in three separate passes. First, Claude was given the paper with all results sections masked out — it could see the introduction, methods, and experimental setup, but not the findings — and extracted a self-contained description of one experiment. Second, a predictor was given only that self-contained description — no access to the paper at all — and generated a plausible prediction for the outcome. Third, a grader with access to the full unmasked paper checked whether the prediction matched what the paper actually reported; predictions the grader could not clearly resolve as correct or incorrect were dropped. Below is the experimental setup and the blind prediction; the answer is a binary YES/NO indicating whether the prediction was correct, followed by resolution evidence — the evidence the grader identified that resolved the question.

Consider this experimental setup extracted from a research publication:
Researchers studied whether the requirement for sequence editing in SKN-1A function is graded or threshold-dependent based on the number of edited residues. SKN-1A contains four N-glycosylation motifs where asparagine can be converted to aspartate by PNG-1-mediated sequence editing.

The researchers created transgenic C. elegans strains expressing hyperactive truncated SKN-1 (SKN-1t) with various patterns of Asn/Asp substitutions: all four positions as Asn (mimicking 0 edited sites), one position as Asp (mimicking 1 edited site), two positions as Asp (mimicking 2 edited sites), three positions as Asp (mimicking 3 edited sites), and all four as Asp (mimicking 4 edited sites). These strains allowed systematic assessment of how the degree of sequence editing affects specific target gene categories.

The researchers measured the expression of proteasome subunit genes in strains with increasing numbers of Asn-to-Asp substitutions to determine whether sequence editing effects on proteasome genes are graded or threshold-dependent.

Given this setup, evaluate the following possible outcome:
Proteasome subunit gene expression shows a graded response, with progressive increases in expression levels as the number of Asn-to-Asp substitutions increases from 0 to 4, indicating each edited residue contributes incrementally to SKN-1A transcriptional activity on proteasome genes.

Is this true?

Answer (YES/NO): NO